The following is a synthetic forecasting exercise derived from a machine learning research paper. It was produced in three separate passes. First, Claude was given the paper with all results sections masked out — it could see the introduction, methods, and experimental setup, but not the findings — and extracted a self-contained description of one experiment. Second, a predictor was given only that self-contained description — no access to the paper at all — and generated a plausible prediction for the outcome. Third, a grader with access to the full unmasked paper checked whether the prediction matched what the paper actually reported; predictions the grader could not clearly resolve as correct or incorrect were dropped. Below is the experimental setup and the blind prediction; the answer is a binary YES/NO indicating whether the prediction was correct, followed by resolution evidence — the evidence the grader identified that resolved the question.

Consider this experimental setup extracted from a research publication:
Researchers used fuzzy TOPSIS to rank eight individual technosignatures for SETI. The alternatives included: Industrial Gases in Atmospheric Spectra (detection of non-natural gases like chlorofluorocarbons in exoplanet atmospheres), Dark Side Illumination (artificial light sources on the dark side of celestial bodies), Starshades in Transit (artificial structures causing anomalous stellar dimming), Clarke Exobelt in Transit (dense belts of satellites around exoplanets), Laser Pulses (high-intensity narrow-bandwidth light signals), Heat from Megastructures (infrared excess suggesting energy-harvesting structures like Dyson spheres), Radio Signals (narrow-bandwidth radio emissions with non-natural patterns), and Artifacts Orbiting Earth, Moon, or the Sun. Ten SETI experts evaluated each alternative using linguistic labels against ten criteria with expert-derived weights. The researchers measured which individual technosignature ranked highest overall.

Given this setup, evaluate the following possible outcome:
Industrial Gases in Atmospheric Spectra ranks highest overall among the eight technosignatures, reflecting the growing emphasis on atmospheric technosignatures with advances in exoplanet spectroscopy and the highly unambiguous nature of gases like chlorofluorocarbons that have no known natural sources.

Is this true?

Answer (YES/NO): NO